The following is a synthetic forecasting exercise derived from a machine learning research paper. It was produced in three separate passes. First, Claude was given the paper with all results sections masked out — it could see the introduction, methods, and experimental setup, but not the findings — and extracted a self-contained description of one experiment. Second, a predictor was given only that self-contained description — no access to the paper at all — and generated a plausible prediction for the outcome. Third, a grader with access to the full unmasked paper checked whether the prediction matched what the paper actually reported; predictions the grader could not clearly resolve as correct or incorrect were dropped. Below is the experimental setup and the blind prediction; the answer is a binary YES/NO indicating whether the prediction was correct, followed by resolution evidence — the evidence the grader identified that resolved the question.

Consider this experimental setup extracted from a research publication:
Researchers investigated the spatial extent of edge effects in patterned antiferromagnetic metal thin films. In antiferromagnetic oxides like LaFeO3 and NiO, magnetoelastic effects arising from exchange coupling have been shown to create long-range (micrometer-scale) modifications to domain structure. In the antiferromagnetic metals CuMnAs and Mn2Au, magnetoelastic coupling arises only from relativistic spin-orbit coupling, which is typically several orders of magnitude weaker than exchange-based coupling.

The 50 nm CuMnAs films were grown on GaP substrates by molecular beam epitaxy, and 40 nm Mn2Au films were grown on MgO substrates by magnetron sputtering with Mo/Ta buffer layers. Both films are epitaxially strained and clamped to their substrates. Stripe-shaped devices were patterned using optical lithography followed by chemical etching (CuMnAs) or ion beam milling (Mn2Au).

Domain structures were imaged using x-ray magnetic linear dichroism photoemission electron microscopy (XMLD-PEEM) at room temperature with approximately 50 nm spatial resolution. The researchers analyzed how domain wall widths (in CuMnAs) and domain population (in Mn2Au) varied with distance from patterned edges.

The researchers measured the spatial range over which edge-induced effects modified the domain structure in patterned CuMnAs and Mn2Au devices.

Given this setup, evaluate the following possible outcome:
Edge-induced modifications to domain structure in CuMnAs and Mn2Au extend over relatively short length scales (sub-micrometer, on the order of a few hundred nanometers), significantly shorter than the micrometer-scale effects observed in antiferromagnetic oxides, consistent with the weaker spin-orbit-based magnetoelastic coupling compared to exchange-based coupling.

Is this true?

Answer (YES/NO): NO